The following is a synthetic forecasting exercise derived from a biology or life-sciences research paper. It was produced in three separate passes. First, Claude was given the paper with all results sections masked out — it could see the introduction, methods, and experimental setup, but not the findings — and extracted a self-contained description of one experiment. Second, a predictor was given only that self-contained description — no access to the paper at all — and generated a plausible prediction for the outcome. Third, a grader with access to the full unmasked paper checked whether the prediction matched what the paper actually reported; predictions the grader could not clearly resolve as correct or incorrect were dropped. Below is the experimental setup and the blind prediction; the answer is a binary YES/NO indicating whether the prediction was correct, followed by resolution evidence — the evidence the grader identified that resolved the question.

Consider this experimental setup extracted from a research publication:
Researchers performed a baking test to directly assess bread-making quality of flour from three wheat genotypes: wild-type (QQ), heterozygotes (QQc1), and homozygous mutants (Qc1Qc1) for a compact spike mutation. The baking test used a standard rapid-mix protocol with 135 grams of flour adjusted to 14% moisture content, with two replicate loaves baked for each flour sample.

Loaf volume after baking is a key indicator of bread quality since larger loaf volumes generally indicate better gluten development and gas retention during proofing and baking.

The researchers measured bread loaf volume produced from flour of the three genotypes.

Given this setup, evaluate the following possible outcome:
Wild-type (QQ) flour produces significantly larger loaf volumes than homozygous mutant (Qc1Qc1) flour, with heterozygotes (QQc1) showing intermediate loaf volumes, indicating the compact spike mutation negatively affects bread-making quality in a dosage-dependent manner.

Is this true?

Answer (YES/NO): NO